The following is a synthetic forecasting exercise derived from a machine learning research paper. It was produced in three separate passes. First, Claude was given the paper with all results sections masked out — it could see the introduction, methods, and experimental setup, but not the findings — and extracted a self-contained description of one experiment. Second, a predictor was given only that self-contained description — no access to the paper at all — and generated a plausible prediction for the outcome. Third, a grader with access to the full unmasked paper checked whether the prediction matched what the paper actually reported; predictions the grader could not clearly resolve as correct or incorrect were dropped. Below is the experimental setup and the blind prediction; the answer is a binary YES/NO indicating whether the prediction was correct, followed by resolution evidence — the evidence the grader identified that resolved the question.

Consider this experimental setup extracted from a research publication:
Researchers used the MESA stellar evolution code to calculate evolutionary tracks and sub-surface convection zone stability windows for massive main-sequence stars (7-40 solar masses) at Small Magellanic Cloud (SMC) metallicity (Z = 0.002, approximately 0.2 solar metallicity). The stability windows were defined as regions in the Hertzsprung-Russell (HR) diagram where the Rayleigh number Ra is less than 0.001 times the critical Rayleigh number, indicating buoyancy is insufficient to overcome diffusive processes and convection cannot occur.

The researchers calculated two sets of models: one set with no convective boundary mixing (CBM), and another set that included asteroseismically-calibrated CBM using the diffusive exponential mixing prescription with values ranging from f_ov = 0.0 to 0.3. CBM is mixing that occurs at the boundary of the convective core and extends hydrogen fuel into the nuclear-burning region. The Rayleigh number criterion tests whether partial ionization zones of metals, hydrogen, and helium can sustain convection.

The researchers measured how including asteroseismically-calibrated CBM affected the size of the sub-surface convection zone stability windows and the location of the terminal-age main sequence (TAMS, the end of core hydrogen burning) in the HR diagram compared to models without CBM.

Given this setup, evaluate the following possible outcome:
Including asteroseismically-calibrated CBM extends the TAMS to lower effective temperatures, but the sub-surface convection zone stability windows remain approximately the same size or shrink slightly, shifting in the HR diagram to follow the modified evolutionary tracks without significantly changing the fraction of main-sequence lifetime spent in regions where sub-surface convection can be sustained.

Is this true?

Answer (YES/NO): NO